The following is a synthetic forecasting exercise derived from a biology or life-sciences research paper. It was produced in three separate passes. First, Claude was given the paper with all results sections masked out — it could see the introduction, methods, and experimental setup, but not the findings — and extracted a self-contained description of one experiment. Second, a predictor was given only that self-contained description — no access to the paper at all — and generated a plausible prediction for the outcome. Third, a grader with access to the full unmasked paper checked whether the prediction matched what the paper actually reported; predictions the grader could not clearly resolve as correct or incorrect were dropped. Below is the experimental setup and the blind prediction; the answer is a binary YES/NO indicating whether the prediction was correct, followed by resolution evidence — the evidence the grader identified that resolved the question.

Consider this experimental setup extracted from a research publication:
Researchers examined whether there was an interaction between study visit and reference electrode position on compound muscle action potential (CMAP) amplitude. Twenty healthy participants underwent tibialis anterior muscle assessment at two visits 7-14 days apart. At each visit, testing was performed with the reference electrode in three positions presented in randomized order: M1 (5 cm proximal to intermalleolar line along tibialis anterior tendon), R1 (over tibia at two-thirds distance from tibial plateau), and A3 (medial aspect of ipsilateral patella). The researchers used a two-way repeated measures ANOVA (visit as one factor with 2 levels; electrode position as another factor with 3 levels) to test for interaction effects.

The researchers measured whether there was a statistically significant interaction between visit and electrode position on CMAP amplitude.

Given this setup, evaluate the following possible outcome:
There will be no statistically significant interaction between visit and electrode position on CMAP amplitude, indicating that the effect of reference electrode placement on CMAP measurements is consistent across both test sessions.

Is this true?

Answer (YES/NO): YES